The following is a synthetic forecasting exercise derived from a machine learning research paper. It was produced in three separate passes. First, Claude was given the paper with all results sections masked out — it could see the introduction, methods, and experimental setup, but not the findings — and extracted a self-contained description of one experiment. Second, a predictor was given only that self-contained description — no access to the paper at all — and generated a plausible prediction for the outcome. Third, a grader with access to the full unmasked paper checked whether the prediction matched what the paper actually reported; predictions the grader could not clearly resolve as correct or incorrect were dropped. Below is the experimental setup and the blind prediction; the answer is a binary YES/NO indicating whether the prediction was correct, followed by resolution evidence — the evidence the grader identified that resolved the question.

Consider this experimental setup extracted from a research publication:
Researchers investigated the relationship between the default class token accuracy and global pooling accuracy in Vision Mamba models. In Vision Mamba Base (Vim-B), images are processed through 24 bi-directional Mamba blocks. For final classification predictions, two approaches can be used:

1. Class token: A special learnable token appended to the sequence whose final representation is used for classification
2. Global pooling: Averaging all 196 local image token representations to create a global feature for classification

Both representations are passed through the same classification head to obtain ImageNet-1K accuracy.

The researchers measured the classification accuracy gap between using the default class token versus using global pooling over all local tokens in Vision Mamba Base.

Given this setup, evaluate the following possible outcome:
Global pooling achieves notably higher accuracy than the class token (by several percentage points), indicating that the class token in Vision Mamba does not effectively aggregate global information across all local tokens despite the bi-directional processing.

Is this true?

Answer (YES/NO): NO